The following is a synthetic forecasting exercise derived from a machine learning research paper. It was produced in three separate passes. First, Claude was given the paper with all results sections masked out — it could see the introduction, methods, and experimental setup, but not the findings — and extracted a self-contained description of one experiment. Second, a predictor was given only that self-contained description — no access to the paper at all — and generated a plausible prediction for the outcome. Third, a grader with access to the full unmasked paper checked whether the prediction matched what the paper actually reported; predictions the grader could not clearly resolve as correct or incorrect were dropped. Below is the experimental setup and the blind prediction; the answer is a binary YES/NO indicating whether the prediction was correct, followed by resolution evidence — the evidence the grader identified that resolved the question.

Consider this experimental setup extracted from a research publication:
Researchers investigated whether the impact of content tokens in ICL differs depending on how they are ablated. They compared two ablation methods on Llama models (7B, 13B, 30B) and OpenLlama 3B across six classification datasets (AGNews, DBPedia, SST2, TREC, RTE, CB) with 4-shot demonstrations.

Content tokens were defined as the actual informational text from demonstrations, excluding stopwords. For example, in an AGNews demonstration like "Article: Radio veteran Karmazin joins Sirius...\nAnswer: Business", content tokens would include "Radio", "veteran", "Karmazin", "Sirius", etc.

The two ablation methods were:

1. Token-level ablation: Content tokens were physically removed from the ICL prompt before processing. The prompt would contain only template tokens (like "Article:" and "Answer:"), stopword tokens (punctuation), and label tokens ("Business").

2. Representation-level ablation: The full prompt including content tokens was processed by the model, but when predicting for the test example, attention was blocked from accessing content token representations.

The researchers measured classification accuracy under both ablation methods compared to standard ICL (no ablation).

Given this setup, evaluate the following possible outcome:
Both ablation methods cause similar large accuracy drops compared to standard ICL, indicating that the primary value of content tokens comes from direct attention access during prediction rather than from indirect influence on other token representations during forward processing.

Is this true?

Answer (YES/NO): NO